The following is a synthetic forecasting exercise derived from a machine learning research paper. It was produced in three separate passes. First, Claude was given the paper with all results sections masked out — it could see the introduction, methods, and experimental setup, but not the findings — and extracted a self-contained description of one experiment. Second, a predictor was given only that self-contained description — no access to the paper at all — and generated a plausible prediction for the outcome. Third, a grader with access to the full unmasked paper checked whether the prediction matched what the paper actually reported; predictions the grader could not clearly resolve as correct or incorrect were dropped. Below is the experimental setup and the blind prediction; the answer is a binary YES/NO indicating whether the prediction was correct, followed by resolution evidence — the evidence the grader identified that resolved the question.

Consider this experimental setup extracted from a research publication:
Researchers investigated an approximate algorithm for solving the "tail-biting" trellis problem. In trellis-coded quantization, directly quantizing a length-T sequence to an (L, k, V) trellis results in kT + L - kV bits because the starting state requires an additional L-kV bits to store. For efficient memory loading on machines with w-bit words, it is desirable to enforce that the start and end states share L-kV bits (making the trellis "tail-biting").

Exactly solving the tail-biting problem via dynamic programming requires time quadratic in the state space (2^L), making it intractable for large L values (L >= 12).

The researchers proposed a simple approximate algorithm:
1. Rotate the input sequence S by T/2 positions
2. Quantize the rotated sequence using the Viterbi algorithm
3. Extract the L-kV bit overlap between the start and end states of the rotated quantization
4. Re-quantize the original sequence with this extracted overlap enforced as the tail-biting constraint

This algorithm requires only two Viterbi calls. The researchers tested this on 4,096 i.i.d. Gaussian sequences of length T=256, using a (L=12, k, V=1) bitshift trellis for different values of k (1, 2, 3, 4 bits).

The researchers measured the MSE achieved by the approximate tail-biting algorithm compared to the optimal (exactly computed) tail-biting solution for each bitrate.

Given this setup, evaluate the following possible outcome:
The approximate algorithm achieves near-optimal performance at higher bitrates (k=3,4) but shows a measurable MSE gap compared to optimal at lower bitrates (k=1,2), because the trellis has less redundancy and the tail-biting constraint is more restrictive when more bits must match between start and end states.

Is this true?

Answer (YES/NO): NO